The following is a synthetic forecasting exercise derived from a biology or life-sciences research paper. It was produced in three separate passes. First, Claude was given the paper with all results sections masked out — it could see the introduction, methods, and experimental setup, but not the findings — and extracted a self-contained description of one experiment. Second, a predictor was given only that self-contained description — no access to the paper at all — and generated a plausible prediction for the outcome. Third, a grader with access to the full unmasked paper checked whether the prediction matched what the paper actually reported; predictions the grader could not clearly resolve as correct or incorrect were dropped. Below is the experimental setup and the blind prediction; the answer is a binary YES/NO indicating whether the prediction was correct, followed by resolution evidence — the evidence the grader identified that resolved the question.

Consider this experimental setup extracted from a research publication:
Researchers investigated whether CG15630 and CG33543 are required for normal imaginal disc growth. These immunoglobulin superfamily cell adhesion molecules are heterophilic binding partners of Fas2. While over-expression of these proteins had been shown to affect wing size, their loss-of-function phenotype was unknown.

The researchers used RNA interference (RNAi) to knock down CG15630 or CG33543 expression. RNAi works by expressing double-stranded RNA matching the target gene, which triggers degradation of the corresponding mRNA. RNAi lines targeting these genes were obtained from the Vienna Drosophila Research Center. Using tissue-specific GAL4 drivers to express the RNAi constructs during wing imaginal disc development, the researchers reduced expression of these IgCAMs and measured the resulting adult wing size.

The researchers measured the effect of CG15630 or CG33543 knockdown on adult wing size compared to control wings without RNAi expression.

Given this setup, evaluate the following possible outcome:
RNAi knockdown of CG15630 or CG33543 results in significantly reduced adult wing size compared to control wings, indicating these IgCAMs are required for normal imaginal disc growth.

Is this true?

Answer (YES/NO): YES